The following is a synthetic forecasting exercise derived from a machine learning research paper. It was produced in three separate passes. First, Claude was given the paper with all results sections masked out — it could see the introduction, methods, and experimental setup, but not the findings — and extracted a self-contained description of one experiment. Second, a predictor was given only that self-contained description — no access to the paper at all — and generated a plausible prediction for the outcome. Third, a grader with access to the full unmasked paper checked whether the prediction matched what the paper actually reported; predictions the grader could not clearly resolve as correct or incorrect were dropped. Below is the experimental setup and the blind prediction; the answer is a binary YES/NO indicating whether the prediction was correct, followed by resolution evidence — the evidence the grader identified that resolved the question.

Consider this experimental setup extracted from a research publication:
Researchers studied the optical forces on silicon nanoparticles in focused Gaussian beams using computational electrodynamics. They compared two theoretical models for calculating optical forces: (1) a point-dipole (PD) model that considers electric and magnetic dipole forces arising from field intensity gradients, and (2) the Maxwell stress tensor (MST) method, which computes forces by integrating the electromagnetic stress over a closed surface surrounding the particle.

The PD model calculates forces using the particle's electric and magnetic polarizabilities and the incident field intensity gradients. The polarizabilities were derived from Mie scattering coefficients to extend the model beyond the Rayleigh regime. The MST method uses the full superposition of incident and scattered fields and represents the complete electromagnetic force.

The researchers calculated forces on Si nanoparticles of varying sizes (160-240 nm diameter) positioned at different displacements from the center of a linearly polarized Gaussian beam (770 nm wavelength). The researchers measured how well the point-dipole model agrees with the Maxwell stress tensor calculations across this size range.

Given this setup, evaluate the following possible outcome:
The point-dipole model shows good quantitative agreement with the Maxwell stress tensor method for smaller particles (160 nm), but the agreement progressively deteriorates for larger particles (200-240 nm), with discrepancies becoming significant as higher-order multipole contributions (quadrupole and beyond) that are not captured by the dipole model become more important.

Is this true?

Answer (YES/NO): NO